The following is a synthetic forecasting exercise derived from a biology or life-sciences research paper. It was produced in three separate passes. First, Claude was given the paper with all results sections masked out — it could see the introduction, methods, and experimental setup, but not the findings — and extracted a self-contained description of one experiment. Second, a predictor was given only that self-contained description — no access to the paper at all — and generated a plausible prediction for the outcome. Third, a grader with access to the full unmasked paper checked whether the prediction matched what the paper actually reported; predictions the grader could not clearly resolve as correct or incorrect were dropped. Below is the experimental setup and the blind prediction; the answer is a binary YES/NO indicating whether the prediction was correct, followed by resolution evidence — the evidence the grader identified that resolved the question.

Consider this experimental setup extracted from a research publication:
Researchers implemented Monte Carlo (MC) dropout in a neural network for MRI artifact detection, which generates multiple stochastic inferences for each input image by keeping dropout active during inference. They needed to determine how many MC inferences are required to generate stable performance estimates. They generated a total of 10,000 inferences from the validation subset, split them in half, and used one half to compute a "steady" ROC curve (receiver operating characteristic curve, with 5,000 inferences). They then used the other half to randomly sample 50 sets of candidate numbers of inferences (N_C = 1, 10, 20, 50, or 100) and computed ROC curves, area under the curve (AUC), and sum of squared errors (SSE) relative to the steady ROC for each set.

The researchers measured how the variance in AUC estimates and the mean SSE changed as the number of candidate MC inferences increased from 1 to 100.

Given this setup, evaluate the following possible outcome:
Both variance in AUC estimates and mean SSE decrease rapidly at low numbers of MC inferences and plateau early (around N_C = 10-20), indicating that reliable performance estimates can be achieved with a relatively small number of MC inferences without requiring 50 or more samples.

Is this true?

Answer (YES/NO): NO